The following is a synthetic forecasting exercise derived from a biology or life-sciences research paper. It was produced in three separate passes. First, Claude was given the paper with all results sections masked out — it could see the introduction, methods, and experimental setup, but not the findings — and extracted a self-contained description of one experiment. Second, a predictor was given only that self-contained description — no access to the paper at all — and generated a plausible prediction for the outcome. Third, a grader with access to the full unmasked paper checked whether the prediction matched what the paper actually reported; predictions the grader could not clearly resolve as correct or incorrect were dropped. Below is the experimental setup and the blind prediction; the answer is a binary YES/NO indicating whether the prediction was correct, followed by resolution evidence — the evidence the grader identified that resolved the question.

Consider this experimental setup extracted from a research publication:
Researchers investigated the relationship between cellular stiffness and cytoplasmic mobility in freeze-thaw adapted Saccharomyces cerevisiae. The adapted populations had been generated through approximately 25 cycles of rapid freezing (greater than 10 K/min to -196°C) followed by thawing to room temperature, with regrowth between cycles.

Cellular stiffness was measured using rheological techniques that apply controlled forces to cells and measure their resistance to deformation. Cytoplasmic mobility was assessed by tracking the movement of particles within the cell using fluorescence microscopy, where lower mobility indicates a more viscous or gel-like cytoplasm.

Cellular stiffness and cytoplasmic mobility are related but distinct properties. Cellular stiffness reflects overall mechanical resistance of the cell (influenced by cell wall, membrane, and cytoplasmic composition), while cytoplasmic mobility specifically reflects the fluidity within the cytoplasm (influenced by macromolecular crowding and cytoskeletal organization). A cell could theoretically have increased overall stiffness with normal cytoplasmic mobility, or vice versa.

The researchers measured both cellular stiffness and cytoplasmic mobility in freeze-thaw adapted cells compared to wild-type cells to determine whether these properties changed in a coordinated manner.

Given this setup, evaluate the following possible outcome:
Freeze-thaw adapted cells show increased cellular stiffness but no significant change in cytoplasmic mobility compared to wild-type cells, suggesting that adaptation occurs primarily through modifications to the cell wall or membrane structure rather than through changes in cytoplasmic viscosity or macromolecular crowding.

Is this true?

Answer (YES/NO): NO